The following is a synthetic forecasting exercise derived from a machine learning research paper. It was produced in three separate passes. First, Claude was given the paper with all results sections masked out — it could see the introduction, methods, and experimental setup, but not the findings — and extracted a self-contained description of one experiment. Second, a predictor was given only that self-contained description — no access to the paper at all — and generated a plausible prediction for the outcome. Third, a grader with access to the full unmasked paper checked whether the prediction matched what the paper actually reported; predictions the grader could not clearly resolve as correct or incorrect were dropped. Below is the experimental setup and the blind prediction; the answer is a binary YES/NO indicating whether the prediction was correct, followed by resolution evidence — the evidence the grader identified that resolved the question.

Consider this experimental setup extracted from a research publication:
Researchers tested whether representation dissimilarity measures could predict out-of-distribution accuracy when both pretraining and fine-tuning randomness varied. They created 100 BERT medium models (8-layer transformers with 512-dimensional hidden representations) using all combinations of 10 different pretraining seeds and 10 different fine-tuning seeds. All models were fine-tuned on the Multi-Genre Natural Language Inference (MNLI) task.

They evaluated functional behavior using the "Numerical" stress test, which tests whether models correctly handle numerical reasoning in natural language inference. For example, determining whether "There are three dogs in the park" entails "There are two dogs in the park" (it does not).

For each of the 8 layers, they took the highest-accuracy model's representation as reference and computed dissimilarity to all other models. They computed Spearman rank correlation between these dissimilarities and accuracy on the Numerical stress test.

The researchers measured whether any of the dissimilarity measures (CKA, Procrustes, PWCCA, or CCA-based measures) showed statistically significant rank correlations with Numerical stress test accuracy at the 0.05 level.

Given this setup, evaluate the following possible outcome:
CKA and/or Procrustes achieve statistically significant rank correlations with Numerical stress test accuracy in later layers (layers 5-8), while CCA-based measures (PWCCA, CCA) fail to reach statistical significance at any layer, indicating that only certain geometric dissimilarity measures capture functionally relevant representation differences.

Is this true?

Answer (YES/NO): NO